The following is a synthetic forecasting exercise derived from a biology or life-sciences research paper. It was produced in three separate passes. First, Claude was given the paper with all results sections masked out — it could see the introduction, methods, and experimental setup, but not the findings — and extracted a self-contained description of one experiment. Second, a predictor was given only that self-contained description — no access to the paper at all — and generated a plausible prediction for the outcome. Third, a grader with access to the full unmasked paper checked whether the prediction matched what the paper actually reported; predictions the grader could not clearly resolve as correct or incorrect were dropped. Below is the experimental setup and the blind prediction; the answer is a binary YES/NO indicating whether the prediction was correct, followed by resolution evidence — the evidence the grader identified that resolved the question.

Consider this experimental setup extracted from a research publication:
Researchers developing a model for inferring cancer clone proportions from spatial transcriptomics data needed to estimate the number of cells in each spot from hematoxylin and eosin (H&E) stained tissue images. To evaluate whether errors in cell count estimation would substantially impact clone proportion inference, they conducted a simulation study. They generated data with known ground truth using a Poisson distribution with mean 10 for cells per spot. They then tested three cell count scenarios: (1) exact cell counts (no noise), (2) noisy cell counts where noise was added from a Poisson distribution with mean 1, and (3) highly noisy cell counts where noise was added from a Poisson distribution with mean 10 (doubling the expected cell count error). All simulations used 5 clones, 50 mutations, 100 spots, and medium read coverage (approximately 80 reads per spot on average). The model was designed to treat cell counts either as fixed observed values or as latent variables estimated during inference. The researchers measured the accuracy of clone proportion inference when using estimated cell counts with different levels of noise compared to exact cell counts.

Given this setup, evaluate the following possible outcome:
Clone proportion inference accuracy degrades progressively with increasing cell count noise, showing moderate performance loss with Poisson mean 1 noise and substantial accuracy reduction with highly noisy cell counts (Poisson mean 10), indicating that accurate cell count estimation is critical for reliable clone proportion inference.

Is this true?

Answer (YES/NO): NO